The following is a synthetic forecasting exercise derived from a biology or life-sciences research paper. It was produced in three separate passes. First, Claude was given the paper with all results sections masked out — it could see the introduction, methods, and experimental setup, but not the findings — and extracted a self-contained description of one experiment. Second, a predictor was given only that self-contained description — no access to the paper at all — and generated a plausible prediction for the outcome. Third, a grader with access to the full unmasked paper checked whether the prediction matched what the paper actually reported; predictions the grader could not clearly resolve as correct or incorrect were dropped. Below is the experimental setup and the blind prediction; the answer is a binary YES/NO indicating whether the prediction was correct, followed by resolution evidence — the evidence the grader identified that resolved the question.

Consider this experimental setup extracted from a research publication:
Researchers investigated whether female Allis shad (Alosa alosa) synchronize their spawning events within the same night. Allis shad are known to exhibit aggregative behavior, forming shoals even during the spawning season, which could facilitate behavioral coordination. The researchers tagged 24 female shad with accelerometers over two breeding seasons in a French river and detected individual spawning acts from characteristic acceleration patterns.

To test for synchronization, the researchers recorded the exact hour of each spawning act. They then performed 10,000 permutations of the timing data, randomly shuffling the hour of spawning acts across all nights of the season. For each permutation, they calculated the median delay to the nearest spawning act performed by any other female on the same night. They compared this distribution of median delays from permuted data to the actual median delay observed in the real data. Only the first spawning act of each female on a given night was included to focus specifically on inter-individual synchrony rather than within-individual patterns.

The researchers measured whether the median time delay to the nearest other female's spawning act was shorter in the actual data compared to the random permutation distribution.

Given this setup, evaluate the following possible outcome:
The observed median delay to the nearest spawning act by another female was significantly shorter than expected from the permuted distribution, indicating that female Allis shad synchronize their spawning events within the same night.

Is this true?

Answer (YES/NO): YES